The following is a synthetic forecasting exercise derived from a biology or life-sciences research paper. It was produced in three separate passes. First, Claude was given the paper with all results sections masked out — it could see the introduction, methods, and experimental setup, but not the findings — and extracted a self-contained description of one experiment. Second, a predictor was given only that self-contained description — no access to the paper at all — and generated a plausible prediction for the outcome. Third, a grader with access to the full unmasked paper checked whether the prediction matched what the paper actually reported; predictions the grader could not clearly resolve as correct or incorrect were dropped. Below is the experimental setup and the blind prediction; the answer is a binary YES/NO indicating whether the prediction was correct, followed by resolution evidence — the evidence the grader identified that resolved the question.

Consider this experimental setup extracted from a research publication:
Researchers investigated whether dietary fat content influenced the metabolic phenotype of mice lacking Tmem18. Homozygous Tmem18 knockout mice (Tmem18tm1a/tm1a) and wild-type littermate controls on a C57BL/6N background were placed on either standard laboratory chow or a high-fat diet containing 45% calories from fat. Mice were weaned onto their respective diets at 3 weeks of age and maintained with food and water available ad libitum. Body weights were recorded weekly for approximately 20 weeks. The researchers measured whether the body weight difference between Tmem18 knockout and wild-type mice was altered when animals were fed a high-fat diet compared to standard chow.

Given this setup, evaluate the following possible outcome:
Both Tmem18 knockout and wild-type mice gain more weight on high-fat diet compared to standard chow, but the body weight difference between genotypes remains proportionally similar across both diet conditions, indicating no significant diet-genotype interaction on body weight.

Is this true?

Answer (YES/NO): NO